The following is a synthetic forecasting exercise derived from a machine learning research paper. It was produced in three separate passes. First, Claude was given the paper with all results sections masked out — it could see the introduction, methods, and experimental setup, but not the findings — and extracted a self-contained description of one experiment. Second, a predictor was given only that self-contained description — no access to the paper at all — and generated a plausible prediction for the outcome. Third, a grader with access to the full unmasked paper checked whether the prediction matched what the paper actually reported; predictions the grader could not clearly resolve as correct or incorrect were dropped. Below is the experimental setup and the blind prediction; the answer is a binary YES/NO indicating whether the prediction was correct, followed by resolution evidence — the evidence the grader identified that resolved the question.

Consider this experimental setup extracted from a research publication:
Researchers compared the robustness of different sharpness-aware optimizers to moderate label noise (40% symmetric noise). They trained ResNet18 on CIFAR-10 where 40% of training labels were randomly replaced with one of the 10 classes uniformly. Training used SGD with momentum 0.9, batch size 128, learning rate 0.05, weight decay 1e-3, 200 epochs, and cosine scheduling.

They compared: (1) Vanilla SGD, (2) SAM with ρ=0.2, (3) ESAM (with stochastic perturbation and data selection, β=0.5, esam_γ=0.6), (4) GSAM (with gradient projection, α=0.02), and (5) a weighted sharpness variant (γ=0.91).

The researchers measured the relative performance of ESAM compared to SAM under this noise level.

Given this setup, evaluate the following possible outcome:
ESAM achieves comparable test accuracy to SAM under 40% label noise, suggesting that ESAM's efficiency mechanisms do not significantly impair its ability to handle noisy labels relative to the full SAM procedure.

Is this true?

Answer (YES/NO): NO